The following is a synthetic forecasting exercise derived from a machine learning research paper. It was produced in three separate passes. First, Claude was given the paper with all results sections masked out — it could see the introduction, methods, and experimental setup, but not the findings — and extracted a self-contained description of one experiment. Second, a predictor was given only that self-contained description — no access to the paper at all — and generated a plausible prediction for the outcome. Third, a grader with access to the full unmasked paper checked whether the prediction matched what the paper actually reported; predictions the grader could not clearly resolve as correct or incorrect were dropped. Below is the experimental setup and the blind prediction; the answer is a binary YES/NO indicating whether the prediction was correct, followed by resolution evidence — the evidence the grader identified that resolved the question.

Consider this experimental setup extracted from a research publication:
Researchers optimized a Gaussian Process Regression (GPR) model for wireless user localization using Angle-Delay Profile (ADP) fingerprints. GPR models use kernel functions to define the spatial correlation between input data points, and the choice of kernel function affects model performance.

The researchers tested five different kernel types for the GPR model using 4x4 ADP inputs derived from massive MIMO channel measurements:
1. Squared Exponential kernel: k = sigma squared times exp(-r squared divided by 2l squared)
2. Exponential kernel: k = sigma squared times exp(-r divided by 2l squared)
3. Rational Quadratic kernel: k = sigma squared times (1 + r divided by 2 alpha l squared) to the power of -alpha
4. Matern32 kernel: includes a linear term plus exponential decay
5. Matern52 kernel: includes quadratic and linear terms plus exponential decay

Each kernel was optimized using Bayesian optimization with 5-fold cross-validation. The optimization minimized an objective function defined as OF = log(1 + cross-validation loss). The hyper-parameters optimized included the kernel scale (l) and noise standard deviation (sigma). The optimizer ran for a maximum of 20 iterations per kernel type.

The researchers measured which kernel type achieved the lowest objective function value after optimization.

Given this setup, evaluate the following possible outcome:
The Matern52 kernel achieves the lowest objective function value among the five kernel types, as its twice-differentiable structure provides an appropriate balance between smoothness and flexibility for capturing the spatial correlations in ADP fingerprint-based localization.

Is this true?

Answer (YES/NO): NO